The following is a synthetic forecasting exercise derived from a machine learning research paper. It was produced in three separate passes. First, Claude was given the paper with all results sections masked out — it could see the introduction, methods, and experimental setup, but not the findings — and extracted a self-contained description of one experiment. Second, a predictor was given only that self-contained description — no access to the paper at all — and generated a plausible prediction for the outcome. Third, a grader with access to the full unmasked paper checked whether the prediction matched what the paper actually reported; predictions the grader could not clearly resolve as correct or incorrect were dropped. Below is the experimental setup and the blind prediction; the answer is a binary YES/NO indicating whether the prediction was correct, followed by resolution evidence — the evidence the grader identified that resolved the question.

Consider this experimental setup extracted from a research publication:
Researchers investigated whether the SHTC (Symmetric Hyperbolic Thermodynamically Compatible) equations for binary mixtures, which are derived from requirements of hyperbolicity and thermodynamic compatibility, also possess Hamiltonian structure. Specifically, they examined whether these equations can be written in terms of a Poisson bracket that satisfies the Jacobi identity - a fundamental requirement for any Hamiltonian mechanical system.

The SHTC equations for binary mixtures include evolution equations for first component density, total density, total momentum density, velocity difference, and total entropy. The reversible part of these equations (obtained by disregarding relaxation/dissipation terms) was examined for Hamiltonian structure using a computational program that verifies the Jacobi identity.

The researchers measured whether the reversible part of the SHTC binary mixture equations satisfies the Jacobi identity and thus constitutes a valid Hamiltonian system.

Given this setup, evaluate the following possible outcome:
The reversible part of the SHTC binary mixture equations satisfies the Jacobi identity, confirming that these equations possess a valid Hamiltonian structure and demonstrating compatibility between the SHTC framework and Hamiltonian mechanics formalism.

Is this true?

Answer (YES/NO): YES